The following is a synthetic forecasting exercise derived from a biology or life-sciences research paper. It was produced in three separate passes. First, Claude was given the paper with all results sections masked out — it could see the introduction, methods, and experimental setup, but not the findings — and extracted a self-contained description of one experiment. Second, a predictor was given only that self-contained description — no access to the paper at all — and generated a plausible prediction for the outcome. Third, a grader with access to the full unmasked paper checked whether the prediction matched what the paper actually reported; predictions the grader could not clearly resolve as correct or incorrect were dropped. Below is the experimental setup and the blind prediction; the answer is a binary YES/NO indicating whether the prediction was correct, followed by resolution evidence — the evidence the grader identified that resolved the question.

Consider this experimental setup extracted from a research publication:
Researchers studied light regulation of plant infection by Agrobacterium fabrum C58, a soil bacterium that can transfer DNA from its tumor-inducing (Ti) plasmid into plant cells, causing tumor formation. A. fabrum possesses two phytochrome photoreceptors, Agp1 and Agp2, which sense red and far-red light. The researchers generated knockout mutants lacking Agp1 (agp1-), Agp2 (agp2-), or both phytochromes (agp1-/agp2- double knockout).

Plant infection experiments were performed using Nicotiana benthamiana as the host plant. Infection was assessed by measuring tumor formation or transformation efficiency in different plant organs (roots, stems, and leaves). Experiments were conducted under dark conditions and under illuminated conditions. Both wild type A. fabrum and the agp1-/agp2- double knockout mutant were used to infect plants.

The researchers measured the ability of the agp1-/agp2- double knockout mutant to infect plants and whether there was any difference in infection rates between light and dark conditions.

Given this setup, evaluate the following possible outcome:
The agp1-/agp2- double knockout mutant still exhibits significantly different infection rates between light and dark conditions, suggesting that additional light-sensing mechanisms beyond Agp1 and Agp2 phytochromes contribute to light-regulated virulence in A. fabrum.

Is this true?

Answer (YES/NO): NO